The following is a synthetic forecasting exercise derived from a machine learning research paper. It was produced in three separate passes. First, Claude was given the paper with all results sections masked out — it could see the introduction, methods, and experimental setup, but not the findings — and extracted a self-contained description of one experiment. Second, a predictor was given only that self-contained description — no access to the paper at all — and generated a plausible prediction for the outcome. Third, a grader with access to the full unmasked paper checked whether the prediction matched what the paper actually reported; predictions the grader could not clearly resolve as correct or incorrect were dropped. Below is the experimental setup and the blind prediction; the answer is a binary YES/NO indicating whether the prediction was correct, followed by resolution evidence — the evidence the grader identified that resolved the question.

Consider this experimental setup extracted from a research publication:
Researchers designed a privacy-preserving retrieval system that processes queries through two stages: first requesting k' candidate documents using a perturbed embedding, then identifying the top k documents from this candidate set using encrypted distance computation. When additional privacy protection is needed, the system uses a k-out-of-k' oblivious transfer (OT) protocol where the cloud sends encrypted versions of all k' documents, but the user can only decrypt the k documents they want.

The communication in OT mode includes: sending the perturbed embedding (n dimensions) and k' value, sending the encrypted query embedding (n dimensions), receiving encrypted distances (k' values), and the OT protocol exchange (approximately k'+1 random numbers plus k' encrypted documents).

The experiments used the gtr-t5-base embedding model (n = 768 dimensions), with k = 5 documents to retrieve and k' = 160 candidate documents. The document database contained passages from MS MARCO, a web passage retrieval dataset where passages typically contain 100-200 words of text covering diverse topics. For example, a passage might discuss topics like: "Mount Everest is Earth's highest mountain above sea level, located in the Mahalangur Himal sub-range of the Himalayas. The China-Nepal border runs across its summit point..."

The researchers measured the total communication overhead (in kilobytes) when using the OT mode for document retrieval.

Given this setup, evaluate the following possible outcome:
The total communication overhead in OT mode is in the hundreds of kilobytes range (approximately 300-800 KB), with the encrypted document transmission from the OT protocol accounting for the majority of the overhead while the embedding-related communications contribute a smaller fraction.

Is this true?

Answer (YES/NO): NO